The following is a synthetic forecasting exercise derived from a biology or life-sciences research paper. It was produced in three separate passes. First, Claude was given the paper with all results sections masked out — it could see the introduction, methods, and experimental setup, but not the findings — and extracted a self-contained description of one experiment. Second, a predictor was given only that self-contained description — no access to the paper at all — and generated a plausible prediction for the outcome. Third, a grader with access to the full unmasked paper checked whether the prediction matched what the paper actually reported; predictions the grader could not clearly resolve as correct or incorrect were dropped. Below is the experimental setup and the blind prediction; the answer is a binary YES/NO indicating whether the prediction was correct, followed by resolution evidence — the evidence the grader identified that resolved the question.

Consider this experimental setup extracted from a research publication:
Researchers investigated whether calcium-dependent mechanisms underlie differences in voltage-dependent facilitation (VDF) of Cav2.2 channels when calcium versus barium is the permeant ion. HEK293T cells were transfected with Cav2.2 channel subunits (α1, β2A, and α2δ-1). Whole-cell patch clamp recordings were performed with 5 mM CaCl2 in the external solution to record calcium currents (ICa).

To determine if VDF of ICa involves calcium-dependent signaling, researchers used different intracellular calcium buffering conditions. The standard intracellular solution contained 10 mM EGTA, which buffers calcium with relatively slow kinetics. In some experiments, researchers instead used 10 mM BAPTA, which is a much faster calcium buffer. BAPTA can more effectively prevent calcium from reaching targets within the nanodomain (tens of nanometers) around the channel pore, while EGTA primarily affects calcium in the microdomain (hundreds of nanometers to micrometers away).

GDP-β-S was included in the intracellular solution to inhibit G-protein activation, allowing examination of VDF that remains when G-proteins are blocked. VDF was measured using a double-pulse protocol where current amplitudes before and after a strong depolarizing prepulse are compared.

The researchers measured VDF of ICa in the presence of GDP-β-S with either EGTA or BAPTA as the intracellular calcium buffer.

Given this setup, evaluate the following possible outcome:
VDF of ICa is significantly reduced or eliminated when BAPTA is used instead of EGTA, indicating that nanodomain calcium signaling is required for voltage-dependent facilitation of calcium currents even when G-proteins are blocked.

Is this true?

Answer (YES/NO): NO